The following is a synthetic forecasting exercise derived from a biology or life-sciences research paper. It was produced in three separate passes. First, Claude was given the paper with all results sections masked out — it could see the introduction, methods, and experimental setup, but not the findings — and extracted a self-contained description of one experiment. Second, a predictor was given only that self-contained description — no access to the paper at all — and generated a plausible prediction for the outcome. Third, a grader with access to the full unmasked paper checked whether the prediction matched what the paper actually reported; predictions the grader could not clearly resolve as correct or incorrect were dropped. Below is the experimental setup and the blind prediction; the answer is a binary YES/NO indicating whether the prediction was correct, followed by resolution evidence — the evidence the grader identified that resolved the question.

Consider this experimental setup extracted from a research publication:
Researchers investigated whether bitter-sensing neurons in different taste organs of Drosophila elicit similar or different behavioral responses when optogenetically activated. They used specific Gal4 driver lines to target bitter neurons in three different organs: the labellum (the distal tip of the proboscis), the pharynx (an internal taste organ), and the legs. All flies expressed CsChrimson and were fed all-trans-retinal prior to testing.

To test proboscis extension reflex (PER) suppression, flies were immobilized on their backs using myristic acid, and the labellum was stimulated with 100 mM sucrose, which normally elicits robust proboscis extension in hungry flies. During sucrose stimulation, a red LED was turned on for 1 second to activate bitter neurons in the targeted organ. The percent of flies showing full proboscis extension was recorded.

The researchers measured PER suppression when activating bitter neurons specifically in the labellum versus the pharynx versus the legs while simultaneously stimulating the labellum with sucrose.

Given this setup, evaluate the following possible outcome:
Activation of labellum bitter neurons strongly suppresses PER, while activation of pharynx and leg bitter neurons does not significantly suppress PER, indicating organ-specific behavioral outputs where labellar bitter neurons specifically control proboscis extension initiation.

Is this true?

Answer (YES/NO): NO